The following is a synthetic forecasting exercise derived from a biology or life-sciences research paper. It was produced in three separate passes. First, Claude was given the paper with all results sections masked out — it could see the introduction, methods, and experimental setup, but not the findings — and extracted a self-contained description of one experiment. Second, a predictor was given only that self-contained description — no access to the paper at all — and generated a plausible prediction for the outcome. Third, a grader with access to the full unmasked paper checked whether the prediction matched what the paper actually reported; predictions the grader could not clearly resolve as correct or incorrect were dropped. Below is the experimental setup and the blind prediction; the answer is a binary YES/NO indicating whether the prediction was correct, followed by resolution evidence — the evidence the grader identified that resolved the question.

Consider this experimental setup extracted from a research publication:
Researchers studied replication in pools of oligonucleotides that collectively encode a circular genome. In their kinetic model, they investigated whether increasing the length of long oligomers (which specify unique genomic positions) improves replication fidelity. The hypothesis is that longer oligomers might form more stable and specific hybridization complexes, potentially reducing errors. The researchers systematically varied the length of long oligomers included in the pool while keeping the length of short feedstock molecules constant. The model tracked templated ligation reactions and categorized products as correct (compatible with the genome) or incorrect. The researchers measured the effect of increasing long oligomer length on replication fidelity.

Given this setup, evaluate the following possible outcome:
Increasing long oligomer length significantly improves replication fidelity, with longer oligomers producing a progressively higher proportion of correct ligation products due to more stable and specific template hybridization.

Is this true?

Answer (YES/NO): YES